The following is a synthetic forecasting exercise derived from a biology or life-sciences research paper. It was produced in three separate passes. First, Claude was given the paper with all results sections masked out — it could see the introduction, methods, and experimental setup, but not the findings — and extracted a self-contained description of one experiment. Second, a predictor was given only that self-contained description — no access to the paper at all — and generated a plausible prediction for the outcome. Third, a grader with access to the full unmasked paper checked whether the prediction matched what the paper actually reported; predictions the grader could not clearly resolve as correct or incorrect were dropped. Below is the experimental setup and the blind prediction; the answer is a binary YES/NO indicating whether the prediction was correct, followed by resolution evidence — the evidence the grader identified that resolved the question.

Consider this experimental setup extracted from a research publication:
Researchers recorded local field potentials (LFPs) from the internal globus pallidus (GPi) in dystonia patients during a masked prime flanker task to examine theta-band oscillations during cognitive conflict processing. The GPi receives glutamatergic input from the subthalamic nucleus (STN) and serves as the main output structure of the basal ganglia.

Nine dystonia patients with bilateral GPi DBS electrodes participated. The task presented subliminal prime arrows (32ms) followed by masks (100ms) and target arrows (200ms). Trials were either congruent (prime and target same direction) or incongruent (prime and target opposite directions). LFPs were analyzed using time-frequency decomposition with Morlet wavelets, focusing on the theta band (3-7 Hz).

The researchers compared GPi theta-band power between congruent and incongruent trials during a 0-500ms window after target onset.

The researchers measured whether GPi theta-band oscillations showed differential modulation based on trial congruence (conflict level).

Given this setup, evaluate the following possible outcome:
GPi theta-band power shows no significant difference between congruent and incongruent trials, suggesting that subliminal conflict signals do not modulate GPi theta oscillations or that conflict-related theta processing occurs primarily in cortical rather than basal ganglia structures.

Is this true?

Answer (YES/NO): YES